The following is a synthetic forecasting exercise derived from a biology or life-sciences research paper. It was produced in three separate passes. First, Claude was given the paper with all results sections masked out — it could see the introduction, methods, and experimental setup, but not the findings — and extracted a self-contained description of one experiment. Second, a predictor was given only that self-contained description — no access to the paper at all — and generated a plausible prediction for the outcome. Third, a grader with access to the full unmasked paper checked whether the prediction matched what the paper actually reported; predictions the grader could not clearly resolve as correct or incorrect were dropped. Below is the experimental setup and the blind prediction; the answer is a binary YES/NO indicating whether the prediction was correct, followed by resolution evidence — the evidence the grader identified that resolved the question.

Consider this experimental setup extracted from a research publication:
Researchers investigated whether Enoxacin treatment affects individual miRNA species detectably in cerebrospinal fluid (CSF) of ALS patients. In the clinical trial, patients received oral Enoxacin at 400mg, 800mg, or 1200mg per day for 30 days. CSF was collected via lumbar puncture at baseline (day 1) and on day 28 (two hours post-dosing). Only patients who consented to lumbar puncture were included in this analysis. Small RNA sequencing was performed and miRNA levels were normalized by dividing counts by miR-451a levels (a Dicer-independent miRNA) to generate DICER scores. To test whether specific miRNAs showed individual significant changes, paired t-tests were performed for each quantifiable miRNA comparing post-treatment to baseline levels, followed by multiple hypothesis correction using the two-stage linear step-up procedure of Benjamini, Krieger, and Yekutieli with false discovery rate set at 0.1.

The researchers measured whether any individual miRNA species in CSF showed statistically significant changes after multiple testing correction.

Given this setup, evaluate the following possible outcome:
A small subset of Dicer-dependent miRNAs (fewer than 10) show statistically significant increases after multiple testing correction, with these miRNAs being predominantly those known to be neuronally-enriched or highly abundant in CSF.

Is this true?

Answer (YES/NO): NO